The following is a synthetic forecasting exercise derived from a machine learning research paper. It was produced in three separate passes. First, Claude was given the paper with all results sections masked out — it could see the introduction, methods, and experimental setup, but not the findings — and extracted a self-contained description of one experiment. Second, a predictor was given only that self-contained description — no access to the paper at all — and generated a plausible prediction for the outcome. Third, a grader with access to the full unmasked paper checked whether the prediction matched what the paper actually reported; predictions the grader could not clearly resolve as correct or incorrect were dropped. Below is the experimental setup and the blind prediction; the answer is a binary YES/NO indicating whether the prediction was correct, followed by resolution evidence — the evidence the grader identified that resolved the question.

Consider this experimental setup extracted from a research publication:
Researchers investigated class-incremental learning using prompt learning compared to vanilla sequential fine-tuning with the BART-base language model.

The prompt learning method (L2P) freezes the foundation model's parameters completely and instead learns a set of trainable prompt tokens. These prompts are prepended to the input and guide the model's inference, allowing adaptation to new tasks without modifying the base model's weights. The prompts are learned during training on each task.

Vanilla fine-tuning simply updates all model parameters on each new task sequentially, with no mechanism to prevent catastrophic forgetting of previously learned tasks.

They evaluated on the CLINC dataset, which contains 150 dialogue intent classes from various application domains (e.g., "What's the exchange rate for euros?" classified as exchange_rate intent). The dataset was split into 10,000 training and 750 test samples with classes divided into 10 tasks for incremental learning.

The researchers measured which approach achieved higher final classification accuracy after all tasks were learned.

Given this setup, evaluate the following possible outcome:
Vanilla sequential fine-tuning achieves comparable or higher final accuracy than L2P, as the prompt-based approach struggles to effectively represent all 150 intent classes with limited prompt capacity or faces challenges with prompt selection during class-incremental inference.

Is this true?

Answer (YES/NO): YES